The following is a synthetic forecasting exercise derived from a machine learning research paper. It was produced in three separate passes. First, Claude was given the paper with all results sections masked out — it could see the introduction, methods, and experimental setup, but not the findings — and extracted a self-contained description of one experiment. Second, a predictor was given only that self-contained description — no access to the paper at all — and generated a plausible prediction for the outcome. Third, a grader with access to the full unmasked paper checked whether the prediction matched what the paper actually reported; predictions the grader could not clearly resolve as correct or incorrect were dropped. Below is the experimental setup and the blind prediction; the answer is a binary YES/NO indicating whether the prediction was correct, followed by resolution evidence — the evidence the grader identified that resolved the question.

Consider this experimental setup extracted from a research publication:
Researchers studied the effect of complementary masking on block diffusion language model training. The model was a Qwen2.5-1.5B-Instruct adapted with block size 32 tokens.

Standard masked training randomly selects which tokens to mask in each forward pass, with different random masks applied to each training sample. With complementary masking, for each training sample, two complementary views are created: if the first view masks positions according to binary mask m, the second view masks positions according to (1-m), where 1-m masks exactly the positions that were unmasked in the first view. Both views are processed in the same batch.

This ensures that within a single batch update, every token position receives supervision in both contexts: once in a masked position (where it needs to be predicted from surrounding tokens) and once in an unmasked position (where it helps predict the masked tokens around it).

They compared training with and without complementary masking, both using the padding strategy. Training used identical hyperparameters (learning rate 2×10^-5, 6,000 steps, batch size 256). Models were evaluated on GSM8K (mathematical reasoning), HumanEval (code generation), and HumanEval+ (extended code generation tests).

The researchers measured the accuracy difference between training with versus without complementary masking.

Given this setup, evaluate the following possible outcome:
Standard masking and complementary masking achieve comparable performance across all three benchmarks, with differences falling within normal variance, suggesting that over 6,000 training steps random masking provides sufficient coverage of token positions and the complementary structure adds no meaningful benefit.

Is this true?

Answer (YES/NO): NO